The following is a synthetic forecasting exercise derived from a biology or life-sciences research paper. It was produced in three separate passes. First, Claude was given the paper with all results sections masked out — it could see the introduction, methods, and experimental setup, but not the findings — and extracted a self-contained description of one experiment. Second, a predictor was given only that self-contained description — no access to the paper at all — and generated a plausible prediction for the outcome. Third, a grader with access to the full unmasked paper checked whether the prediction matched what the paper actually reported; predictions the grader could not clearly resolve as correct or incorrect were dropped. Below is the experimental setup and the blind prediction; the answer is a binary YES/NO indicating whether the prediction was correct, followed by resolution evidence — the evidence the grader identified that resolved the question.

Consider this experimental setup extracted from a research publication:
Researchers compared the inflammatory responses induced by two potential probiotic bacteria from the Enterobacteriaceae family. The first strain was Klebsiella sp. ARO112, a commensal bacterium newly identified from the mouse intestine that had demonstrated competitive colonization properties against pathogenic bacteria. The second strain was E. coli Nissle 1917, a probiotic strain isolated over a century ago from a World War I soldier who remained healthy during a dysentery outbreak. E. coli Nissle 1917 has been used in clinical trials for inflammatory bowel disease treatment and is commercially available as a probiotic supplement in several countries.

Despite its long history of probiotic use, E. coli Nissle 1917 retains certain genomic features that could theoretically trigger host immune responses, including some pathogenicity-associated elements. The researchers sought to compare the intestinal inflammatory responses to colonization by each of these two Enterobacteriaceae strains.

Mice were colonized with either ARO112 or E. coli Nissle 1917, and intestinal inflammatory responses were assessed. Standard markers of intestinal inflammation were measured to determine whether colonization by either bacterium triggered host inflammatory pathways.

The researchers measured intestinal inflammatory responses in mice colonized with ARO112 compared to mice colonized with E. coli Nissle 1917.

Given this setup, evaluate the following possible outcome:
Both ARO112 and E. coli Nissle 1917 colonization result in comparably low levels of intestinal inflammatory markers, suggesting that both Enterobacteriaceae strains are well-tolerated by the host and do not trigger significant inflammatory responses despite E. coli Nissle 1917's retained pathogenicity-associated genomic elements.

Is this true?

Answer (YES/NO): NO